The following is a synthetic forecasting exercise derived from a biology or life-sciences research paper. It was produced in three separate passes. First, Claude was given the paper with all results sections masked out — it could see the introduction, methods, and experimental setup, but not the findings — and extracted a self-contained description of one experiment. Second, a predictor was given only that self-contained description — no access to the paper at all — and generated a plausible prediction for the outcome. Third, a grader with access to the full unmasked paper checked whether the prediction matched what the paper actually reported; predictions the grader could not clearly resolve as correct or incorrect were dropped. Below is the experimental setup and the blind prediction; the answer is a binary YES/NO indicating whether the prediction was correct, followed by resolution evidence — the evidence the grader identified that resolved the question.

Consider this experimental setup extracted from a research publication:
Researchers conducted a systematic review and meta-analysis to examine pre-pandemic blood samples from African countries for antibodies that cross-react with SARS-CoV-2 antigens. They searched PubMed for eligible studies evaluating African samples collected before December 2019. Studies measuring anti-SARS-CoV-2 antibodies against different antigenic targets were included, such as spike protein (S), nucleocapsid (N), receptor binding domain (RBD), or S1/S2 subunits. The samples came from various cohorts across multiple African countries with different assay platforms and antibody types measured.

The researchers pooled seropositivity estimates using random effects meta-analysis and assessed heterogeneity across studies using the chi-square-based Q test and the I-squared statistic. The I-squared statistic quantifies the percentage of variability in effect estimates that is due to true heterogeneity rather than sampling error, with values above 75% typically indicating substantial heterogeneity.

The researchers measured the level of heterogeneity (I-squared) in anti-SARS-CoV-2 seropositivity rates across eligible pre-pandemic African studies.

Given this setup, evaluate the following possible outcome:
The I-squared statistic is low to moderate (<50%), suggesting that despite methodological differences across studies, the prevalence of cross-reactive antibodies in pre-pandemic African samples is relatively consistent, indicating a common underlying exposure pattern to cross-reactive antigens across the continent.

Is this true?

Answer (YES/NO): NO